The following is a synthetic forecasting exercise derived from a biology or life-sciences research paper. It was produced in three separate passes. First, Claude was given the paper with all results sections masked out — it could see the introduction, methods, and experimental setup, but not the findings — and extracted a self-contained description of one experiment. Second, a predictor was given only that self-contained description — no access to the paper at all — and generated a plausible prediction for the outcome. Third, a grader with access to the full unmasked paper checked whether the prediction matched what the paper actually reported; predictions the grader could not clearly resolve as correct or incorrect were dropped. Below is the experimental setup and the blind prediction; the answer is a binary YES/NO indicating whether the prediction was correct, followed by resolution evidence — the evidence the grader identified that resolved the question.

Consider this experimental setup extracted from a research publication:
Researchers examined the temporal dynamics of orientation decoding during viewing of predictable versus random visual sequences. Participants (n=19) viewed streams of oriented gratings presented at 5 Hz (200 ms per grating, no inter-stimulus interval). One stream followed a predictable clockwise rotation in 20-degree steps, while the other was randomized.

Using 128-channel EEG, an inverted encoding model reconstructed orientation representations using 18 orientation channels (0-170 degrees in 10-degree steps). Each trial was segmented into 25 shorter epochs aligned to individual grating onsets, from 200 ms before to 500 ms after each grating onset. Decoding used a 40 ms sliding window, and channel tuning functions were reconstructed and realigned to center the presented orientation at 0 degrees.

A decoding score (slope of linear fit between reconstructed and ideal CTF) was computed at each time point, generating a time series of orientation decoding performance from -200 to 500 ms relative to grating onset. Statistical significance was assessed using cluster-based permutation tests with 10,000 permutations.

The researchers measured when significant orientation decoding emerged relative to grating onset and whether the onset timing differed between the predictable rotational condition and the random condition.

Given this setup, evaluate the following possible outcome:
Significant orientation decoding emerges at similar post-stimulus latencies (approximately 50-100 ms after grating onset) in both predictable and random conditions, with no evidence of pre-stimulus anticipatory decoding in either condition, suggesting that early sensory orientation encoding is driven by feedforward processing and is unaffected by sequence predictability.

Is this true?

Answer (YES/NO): YES